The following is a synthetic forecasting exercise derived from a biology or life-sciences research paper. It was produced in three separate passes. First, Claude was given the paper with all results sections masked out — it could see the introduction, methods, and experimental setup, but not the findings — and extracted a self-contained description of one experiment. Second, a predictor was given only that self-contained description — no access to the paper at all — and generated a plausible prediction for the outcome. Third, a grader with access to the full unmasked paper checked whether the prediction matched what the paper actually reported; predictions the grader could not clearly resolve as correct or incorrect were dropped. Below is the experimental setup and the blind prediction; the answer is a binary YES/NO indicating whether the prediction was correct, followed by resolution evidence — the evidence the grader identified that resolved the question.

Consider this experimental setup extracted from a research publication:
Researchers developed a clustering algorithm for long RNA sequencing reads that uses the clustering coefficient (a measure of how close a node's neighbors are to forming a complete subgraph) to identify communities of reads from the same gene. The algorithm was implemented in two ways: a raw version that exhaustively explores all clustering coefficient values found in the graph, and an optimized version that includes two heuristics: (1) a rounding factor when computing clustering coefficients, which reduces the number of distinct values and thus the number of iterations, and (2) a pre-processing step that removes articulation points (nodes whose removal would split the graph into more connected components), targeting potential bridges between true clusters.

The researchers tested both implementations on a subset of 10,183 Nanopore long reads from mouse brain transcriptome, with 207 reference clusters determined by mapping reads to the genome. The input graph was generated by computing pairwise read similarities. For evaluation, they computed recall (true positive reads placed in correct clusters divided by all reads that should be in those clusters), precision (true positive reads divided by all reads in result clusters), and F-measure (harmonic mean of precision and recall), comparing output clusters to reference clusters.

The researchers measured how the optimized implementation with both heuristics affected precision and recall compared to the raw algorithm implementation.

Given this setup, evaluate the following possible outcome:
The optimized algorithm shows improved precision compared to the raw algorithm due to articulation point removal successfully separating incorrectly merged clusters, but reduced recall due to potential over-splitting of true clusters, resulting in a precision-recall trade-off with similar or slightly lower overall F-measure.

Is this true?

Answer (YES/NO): NO